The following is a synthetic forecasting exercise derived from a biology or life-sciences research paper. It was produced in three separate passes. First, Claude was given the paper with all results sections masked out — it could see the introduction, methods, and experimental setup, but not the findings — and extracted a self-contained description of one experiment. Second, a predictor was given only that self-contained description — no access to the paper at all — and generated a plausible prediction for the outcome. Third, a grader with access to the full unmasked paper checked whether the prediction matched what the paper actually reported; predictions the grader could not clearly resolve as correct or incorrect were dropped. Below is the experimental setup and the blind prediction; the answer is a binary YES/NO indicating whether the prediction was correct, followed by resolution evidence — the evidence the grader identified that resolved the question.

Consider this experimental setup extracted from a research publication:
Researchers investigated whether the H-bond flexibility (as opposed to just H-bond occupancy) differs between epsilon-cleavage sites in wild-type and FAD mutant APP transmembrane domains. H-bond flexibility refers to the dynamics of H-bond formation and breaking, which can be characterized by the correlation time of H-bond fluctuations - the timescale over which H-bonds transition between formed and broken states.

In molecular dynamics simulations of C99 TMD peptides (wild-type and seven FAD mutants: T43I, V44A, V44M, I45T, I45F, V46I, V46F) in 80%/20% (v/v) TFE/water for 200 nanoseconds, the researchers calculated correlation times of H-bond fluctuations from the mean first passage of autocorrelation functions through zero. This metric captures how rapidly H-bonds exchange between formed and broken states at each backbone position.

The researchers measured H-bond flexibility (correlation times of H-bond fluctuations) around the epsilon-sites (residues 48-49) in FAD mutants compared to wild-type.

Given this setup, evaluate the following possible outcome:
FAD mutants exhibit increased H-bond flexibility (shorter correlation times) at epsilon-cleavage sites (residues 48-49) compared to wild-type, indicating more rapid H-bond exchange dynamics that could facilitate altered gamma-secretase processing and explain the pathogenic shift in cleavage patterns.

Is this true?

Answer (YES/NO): NO